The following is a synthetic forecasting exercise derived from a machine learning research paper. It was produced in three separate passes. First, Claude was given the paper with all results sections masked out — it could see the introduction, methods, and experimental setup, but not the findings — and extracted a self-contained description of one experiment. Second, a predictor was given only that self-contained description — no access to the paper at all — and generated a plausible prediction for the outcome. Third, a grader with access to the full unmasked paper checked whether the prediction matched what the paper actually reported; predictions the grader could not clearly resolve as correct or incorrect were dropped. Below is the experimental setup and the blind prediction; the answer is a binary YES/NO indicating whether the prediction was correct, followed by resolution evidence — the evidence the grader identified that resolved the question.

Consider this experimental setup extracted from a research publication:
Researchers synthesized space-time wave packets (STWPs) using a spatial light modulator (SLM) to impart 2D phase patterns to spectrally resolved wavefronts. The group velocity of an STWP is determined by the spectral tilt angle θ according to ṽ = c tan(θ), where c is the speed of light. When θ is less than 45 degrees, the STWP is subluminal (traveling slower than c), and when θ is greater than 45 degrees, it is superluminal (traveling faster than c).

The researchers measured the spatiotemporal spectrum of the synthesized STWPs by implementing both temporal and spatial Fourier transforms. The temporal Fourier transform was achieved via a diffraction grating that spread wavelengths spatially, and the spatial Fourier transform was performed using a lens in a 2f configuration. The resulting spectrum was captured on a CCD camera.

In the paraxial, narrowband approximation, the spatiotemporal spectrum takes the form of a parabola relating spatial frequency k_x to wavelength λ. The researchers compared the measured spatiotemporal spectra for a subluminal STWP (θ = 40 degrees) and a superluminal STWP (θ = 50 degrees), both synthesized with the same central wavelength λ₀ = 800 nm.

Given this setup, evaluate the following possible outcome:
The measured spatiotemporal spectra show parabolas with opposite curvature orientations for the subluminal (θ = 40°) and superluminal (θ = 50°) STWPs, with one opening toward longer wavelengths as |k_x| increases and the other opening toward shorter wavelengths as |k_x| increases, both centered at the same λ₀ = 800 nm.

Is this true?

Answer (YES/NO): YES